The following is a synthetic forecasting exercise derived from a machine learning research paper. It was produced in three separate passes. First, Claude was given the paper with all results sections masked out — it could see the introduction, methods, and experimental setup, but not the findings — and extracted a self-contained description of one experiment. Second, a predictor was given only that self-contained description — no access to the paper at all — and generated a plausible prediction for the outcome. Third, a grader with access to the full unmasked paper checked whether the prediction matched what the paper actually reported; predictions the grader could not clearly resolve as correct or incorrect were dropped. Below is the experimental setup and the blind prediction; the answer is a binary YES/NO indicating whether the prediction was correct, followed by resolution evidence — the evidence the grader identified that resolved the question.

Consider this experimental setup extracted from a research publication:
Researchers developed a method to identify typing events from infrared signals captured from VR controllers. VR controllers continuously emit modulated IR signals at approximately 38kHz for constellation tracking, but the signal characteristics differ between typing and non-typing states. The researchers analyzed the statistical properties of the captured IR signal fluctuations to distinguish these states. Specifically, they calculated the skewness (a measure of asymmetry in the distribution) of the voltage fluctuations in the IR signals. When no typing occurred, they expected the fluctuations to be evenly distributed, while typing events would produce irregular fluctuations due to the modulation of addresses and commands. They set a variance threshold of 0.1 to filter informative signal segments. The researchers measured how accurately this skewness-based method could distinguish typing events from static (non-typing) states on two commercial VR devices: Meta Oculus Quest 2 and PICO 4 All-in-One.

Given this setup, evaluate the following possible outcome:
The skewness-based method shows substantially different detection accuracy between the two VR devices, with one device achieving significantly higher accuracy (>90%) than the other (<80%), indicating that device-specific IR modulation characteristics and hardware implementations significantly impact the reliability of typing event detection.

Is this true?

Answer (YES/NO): NO